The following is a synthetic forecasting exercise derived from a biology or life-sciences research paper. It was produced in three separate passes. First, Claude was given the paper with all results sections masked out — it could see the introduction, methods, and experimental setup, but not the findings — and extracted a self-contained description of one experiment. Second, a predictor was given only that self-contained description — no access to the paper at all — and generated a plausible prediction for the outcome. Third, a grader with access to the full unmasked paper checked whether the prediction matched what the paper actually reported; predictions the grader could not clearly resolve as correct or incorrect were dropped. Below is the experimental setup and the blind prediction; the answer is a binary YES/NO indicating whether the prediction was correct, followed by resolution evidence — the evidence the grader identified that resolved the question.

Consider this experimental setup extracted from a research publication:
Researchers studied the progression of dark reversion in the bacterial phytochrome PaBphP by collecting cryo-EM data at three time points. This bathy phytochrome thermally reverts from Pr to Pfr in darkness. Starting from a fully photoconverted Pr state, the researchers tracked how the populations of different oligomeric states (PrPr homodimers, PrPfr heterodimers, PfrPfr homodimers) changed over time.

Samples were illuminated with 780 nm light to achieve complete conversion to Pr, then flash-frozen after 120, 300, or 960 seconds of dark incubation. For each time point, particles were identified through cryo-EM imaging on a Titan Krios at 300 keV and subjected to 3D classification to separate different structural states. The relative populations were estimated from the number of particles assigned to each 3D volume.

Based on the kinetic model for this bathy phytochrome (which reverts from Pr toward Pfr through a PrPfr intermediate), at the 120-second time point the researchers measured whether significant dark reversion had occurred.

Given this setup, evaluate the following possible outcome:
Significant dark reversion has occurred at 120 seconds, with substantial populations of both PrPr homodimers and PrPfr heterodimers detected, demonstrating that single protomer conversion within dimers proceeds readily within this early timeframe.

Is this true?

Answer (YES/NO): YES